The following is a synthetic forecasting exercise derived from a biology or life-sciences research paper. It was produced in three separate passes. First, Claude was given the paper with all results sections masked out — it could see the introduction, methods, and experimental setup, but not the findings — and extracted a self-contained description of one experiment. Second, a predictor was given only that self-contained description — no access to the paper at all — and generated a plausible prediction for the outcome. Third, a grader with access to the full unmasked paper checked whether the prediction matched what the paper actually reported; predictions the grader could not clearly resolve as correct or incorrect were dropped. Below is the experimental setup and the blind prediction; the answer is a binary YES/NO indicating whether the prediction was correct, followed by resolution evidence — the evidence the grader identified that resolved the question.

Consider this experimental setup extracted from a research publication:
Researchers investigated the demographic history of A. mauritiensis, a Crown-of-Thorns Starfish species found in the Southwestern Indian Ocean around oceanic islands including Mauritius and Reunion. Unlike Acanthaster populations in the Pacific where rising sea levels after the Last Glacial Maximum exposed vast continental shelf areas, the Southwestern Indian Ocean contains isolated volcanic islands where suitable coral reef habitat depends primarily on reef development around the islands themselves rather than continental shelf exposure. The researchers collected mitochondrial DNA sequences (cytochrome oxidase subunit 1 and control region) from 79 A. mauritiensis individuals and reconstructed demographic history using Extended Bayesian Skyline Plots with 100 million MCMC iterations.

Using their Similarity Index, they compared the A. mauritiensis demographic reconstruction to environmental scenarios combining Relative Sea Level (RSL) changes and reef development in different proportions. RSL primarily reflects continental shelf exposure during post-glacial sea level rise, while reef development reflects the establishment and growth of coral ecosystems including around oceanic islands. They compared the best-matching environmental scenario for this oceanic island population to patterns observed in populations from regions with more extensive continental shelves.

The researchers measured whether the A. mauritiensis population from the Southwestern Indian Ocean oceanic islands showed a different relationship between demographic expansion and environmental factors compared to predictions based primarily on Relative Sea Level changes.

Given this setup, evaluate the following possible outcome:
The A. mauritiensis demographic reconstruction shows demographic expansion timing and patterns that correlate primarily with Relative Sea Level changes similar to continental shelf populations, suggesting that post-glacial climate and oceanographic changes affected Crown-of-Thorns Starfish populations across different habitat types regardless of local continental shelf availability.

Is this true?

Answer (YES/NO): NO